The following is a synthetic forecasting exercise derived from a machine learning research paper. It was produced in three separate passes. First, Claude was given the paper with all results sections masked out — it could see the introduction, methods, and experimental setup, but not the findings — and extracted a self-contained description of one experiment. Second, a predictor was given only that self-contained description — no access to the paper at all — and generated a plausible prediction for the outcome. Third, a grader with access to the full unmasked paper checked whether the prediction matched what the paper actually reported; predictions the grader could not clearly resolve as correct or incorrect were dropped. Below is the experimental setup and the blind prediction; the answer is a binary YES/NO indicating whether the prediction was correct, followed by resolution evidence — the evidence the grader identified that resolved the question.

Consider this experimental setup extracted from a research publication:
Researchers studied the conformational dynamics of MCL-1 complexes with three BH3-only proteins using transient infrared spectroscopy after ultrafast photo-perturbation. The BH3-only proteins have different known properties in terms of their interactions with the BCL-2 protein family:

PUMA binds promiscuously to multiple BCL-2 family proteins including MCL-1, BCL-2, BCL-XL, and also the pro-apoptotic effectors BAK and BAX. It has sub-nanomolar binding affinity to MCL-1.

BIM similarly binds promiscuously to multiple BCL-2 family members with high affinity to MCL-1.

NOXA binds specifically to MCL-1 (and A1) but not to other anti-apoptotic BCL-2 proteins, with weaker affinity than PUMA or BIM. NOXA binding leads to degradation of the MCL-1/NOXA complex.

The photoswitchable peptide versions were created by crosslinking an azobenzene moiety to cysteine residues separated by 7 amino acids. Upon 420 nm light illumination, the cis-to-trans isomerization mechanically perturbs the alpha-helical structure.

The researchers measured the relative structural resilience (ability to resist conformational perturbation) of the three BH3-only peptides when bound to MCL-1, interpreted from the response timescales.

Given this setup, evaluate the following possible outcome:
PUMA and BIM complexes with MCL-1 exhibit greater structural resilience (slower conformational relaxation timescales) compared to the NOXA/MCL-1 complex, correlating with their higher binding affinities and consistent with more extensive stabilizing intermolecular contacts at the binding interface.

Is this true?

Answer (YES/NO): NO